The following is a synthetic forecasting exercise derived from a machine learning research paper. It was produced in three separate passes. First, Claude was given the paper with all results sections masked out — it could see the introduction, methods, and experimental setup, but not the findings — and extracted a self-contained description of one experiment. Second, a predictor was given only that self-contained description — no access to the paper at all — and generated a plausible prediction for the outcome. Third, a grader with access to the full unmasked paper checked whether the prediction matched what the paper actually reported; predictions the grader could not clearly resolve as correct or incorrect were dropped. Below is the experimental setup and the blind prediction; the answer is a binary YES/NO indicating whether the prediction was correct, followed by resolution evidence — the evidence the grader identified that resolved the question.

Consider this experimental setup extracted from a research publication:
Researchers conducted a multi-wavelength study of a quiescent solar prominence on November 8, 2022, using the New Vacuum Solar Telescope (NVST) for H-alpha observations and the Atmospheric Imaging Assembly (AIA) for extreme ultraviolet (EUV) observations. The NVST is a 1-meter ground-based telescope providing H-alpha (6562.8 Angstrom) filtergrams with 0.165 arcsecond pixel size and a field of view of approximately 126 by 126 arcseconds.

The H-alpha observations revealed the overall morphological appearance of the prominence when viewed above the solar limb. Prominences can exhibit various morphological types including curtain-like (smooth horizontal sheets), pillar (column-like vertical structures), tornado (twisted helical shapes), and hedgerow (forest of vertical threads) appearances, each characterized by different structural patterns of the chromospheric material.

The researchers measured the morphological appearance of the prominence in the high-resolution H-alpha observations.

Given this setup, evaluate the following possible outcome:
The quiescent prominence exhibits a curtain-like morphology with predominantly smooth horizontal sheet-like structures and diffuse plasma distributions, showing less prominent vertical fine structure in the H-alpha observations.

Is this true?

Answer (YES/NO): NO